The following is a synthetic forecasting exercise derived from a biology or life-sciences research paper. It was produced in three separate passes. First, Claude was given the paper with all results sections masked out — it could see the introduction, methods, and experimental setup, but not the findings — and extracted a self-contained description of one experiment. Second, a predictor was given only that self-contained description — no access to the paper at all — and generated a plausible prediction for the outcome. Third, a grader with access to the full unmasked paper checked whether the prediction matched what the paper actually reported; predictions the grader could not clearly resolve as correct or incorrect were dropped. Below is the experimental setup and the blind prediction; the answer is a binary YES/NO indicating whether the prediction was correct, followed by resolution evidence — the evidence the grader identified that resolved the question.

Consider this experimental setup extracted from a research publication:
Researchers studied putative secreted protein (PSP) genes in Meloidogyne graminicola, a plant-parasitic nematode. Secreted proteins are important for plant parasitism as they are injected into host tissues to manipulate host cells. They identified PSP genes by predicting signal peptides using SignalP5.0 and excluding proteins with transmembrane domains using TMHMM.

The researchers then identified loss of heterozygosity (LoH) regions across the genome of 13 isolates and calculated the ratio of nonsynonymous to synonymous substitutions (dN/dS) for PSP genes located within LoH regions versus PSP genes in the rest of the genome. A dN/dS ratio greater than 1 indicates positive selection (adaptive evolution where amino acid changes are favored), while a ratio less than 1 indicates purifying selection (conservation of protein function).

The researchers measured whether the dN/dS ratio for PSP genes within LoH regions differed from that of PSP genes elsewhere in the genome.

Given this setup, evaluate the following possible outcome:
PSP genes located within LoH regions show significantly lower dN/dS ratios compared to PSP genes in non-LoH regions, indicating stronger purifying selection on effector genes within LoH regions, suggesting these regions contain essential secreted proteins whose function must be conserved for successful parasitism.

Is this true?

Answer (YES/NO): NO